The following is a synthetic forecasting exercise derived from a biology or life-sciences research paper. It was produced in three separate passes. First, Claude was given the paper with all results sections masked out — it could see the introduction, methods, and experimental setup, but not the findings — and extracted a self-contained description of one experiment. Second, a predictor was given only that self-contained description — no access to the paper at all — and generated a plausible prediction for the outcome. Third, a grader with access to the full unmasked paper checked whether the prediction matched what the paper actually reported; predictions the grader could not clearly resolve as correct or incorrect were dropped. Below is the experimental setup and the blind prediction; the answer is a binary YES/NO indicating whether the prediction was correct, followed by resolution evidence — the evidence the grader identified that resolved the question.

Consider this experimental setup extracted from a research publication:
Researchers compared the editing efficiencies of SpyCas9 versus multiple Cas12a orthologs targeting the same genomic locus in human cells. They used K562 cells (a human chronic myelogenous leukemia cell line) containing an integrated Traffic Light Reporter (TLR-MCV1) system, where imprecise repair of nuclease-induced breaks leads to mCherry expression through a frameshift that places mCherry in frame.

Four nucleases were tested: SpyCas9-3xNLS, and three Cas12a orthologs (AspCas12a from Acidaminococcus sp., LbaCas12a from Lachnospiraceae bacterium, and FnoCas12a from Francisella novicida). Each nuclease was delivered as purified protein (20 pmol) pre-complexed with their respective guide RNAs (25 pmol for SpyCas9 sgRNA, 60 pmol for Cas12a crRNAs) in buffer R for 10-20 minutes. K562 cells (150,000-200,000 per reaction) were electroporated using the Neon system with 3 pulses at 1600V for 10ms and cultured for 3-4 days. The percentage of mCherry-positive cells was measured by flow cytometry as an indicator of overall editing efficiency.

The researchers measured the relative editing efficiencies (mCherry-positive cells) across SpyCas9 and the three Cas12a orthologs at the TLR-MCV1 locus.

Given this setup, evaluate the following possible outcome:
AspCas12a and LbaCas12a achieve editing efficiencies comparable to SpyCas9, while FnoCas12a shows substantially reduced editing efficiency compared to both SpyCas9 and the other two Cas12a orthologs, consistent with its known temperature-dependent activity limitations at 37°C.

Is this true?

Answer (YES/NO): NO